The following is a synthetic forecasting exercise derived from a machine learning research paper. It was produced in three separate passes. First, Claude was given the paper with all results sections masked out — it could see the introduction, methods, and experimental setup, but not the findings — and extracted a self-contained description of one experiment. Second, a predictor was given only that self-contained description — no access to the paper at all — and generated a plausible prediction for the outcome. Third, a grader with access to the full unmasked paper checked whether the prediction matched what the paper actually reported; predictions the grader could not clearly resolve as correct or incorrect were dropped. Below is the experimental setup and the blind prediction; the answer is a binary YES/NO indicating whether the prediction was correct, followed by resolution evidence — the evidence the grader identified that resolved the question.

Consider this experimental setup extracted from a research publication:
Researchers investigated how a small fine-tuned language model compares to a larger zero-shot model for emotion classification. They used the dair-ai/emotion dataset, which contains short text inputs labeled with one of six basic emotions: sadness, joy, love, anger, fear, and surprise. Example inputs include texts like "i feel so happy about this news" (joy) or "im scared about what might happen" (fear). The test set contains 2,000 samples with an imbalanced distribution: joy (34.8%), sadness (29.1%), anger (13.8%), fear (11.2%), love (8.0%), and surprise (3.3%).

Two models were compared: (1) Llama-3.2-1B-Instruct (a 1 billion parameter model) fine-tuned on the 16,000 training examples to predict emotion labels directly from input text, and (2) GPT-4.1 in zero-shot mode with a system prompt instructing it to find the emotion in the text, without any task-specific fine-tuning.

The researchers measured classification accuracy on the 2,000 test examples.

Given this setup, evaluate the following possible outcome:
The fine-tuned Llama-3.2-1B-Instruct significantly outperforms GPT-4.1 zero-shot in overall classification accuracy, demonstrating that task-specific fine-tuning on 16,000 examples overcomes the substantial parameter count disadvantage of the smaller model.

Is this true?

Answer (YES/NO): YES